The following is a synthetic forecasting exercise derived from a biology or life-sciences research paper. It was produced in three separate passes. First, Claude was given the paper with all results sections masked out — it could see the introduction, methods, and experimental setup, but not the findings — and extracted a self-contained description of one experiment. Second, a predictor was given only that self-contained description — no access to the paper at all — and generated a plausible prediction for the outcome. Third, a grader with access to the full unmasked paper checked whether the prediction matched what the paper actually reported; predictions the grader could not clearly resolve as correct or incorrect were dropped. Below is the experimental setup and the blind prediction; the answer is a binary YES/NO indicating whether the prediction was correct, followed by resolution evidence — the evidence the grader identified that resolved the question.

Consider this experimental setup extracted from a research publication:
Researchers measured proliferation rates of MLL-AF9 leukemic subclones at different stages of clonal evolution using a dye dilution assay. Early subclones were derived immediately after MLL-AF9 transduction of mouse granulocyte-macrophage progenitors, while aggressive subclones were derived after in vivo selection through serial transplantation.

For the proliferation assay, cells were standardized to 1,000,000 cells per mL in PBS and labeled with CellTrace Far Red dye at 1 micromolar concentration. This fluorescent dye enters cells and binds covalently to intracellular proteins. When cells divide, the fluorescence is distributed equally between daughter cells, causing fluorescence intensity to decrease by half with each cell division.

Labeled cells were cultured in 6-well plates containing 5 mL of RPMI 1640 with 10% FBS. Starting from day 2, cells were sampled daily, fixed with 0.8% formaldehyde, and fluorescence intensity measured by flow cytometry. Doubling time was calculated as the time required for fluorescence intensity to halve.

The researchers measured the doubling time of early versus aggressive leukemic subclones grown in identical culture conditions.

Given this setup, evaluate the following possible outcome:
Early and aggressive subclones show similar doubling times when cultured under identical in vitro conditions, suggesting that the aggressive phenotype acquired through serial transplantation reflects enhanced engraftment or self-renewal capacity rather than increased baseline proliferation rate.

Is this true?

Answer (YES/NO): NO